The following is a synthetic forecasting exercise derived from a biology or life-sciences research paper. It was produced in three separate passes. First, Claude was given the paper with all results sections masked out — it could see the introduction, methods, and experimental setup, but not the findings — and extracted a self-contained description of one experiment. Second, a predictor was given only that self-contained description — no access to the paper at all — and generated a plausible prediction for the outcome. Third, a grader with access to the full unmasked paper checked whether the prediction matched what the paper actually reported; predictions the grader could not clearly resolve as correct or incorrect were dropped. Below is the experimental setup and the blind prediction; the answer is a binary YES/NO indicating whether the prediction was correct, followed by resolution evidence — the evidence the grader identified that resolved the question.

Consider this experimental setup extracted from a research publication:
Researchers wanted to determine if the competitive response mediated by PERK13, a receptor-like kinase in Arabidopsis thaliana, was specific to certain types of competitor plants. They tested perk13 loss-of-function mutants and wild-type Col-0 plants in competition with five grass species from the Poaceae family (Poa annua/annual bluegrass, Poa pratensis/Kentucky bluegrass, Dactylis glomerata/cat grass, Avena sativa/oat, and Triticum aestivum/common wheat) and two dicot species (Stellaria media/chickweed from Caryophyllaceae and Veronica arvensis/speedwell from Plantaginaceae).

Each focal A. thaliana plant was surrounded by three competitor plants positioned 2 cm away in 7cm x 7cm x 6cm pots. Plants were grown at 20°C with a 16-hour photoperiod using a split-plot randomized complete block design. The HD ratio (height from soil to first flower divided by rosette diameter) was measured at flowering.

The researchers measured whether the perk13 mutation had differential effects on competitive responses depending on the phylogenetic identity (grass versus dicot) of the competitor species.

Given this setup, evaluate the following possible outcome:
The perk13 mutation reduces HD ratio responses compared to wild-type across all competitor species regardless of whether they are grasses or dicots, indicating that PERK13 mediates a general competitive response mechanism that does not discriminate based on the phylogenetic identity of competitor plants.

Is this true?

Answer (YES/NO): NO